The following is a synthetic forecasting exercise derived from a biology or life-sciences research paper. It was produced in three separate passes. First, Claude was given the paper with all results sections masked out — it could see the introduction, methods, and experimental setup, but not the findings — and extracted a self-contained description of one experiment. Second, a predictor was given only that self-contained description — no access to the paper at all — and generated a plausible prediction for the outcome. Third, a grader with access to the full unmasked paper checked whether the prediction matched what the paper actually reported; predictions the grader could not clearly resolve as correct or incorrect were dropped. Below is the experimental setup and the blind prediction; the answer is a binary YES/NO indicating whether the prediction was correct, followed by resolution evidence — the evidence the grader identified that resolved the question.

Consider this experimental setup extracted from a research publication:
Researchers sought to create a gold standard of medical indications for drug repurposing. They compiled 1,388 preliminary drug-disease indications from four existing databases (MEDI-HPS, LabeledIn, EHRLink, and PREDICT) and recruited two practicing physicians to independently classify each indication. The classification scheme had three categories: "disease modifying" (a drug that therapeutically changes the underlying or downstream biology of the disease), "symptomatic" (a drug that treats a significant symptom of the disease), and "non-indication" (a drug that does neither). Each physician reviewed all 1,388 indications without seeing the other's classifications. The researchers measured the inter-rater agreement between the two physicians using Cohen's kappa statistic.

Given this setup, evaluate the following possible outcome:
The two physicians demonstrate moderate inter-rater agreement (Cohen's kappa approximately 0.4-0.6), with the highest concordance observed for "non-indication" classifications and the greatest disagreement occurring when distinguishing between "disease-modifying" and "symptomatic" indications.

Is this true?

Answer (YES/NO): NO